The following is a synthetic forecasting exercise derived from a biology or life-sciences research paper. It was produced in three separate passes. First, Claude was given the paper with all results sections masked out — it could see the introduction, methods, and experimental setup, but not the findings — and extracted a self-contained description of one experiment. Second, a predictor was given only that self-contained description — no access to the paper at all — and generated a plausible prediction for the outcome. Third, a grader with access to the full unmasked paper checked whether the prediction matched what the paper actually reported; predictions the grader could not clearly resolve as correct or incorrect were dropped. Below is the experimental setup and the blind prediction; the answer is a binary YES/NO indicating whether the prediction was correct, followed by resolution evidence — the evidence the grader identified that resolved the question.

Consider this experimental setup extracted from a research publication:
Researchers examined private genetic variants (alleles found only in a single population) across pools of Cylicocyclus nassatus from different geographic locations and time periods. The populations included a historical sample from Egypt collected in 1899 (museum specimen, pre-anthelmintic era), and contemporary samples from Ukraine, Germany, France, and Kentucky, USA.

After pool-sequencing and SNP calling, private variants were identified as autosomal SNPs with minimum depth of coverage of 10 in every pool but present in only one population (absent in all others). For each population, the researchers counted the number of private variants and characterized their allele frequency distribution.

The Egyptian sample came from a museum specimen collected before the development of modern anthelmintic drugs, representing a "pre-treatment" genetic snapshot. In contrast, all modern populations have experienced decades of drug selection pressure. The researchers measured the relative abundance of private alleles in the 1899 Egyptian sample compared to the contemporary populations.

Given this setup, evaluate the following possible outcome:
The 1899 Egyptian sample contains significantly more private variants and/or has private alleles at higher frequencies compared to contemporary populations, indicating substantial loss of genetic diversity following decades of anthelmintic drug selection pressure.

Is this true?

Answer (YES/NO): YES